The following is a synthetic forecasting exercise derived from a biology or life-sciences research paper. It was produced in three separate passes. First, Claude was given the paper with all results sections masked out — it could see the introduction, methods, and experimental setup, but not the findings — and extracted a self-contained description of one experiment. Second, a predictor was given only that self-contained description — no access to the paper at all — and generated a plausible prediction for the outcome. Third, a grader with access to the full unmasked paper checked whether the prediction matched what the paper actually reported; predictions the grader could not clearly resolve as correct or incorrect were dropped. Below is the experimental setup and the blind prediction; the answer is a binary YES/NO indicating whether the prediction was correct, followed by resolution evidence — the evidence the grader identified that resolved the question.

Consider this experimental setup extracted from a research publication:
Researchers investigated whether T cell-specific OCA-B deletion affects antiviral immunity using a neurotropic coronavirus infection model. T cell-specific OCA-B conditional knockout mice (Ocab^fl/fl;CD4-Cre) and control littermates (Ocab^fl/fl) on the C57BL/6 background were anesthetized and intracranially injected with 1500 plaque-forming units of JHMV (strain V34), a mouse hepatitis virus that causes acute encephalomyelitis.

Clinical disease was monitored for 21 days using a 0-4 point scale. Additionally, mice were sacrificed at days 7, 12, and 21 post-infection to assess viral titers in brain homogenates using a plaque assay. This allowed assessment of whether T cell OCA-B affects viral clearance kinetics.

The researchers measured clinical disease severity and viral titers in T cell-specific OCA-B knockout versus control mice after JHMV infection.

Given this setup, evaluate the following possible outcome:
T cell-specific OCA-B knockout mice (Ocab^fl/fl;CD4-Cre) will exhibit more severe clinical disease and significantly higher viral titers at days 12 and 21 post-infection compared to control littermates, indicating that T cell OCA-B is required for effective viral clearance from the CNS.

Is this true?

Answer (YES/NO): NO